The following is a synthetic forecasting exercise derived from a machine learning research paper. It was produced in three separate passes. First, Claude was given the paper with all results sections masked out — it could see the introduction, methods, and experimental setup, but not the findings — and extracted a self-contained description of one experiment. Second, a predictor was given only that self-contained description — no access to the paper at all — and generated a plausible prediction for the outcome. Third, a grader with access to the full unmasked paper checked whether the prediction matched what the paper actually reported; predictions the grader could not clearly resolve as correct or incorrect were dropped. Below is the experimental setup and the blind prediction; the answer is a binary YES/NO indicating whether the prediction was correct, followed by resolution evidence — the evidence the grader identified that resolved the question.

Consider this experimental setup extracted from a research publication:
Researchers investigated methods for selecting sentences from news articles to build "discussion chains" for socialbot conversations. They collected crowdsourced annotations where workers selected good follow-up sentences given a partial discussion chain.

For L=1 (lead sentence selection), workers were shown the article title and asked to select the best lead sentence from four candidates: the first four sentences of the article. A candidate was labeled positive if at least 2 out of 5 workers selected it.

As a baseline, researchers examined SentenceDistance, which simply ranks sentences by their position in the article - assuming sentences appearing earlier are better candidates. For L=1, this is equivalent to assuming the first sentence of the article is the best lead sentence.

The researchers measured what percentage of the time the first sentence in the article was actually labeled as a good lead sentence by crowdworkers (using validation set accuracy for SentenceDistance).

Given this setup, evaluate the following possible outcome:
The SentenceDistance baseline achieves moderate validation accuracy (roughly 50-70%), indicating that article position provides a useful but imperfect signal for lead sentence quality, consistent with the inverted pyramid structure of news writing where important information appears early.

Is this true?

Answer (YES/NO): NO